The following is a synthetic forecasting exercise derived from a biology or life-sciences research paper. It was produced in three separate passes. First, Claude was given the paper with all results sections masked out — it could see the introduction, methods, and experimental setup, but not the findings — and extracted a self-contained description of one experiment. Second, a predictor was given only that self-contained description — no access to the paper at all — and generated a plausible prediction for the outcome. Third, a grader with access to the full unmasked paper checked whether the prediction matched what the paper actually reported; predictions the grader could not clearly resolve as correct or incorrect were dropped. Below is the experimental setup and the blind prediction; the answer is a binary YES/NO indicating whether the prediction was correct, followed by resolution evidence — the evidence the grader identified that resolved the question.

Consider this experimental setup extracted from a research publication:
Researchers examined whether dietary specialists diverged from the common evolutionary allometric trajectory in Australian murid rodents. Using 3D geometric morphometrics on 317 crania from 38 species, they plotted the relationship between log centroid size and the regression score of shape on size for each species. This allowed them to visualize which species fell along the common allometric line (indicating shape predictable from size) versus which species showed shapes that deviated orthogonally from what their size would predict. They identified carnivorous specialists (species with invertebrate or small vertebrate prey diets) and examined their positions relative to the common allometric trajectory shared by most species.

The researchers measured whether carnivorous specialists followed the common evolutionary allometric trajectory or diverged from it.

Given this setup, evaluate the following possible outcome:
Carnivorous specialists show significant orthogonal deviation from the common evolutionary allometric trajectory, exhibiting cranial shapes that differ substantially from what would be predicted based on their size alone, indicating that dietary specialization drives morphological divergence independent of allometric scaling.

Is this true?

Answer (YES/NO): YES